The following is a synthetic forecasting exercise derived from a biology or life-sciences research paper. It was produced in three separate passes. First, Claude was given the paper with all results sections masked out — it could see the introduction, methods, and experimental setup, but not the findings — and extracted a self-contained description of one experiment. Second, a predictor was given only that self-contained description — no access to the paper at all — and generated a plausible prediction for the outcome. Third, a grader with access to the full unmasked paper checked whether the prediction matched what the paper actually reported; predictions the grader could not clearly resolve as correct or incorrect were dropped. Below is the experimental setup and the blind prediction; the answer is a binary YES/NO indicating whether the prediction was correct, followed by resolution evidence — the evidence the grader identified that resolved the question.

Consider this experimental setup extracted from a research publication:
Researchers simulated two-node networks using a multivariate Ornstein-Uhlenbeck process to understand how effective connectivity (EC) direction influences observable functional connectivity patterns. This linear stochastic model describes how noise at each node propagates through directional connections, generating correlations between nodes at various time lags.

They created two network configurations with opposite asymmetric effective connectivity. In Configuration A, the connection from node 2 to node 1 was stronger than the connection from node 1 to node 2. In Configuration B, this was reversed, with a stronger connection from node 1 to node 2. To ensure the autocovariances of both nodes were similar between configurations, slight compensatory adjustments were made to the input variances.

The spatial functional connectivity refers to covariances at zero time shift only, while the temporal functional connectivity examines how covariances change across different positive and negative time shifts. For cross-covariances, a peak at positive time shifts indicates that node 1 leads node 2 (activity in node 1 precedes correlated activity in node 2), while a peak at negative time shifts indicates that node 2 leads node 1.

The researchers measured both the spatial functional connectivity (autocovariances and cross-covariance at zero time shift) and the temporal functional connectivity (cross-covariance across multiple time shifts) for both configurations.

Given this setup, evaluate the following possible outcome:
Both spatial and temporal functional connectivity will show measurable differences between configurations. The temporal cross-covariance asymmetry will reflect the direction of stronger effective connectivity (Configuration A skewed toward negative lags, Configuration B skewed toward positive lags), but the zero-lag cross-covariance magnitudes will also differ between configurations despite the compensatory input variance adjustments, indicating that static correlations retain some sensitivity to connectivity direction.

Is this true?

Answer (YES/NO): NO